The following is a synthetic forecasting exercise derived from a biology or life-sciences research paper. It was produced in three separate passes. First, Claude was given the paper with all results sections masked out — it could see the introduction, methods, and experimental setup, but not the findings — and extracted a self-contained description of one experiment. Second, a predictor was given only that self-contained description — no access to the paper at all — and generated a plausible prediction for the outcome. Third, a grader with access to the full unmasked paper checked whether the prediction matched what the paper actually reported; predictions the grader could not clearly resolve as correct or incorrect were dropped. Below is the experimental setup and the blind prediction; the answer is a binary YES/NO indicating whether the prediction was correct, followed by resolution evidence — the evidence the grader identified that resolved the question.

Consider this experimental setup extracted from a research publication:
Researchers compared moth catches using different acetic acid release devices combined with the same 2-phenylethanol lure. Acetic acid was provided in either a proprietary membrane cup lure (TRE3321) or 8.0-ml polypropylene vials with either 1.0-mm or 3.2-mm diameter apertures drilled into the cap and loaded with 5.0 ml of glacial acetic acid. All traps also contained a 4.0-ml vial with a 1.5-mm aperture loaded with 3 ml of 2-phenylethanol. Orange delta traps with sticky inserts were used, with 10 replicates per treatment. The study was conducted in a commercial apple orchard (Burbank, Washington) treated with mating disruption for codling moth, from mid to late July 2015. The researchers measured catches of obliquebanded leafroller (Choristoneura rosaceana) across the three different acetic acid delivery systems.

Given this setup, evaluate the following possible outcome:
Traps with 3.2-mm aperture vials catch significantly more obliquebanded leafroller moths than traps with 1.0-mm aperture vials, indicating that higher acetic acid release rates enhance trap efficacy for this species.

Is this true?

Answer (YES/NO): NO